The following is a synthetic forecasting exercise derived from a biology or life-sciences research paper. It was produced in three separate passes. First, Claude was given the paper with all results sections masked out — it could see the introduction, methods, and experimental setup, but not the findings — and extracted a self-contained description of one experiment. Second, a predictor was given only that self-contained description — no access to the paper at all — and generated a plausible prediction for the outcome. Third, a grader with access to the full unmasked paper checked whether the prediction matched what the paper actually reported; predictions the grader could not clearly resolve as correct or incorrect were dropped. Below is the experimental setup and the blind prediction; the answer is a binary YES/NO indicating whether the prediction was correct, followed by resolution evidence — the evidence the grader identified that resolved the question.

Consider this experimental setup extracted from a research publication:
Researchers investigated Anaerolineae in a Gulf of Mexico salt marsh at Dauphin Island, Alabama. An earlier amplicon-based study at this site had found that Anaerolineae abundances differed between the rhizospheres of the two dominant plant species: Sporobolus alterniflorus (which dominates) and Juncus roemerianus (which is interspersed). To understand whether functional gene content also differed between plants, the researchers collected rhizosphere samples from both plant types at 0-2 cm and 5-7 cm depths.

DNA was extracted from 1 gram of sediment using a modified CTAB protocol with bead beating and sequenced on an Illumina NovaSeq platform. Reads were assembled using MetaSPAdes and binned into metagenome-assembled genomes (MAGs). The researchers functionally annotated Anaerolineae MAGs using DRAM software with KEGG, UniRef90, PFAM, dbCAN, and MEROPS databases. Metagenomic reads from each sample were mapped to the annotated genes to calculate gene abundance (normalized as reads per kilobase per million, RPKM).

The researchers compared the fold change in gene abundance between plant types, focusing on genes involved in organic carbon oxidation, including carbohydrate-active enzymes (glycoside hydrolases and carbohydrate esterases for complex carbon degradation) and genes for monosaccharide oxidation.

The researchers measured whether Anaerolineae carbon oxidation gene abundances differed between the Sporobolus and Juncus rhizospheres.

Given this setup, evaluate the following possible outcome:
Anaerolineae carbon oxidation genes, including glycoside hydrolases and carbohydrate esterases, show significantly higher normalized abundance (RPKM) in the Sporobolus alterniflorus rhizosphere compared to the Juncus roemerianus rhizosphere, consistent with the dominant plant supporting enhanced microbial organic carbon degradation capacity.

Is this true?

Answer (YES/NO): NO